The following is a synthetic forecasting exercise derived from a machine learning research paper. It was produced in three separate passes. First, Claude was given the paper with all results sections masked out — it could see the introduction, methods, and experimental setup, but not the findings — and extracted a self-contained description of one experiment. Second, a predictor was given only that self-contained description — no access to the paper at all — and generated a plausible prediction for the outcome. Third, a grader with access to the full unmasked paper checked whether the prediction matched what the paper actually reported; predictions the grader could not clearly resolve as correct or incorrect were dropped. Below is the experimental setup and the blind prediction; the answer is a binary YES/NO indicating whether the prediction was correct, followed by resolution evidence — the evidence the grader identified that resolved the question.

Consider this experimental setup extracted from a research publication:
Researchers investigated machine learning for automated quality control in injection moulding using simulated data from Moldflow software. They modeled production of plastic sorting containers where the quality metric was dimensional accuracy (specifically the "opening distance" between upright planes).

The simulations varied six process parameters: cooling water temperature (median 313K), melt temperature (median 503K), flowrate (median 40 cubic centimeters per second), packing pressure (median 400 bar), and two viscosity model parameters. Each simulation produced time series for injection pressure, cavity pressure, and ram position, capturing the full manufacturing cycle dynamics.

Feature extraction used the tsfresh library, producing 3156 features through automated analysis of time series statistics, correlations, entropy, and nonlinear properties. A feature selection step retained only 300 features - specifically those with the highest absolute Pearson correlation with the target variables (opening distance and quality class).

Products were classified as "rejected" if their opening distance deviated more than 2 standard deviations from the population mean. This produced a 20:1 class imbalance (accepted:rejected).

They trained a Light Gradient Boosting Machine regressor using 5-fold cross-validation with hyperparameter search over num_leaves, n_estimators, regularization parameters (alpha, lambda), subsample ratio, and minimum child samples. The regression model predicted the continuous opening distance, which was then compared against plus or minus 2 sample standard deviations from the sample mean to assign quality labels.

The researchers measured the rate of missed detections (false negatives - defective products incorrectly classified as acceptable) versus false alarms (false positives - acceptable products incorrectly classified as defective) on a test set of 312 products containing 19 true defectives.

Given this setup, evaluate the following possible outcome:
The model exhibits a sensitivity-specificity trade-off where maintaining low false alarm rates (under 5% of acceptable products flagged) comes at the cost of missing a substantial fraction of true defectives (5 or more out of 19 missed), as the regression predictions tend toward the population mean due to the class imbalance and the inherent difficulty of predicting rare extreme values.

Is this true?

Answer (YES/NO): NO